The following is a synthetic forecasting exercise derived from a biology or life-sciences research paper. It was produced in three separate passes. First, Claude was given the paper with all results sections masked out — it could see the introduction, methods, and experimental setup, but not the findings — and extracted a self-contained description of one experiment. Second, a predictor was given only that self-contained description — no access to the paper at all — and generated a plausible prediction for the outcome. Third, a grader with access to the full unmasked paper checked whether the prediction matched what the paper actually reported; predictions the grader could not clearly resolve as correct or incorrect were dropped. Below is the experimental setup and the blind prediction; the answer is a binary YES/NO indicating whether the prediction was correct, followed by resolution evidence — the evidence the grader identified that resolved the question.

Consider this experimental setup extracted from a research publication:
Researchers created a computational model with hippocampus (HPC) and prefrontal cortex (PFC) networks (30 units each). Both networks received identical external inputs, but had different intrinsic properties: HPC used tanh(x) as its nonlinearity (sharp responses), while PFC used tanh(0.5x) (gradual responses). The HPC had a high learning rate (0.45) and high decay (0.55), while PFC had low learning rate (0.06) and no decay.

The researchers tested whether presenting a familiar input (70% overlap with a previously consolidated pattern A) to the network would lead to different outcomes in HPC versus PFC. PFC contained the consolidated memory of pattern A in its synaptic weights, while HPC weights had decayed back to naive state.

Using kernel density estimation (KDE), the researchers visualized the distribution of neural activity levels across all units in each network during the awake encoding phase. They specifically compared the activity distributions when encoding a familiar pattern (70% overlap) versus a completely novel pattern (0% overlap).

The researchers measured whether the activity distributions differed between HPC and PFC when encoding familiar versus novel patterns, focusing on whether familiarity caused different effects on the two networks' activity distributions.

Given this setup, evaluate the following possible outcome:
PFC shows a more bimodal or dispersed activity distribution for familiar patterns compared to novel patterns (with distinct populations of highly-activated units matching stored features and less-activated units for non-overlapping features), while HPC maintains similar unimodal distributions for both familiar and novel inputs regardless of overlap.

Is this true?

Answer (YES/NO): NO